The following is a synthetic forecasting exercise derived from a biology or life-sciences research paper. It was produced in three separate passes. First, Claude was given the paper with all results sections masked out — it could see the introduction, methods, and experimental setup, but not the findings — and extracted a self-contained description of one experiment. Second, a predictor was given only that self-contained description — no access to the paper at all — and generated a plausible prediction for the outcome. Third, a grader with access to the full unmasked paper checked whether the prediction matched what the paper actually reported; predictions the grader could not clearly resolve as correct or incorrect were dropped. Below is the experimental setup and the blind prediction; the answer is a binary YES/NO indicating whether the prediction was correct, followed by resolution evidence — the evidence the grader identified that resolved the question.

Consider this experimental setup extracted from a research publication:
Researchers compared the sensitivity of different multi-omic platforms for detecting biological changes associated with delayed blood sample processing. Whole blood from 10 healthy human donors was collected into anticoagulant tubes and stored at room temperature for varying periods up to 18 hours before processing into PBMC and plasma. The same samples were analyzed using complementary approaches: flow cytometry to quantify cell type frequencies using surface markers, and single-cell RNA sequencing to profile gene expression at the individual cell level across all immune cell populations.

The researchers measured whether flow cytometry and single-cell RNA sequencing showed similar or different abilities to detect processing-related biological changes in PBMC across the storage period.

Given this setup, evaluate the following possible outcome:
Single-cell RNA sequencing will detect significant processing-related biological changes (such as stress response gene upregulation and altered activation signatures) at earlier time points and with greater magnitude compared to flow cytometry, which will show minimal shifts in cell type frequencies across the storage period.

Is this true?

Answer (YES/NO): YES